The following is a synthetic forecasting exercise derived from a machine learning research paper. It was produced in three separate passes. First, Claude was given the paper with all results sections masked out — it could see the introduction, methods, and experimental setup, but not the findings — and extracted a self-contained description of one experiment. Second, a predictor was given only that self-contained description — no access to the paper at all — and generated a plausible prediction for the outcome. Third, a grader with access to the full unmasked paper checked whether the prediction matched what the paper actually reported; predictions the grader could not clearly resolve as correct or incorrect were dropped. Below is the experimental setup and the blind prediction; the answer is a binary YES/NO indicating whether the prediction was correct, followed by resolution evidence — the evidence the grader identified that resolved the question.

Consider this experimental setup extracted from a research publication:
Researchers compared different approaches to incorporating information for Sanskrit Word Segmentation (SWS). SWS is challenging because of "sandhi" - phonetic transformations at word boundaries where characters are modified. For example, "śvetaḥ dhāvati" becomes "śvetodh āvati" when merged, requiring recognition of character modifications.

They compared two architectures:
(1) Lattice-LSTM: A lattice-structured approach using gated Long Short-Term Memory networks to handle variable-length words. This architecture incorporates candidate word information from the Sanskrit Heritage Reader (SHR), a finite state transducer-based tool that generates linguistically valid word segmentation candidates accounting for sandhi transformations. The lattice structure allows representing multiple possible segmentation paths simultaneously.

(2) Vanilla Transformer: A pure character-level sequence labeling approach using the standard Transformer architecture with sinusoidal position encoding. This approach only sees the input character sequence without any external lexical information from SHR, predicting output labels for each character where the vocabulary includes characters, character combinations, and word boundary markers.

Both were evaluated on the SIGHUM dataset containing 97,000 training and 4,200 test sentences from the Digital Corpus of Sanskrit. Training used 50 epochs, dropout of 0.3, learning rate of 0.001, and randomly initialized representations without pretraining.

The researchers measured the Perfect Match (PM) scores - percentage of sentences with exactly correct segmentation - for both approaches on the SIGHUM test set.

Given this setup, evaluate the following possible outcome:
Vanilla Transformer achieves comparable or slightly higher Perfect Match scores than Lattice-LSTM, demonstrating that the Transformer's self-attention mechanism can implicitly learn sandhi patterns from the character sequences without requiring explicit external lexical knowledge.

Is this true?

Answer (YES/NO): NO